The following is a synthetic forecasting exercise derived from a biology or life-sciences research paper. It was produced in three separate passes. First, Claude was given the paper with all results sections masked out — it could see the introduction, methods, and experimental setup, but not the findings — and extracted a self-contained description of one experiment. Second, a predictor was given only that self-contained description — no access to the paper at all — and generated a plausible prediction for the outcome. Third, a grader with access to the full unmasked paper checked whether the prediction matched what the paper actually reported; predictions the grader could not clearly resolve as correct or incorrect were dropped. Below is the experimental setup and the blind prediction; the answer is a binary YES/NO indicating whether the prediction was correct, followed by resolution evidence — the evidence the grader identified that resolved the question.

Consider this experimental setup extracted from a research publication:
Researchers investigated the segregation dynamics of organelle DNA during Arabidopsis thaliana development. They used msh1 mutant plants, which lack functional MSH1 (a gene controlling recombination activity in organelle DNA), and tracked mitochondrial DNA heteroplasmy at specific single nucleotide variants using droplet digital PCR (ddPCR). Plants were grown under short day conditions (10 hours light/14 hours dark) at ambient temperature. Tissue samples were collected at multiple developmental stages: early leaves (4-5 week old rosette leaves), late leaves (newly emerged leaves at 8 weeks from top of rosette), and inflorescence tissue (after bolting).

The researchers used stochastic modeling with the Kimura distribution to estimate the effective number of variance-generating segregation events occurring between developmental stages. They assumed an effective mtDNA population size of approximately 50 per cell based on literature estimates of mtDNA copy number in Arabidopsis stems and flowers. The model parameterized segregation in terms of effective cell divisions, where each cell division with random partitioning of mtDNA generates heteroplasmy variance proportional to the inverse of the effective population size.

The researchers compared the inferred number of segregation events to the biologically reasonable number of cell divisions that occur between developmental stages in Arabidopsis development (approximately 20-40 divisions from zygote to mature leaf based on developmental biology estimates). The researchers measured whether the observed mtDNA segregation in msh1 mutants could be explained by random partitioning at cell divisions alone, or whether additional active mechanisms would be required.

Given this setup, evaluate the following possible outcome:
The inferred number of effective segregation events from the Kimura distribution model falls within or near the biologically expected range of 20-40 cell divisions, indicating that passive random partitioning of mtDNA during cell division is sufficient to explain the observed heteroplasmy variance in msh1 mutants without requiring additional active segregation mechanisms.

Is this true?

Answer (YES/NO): NO